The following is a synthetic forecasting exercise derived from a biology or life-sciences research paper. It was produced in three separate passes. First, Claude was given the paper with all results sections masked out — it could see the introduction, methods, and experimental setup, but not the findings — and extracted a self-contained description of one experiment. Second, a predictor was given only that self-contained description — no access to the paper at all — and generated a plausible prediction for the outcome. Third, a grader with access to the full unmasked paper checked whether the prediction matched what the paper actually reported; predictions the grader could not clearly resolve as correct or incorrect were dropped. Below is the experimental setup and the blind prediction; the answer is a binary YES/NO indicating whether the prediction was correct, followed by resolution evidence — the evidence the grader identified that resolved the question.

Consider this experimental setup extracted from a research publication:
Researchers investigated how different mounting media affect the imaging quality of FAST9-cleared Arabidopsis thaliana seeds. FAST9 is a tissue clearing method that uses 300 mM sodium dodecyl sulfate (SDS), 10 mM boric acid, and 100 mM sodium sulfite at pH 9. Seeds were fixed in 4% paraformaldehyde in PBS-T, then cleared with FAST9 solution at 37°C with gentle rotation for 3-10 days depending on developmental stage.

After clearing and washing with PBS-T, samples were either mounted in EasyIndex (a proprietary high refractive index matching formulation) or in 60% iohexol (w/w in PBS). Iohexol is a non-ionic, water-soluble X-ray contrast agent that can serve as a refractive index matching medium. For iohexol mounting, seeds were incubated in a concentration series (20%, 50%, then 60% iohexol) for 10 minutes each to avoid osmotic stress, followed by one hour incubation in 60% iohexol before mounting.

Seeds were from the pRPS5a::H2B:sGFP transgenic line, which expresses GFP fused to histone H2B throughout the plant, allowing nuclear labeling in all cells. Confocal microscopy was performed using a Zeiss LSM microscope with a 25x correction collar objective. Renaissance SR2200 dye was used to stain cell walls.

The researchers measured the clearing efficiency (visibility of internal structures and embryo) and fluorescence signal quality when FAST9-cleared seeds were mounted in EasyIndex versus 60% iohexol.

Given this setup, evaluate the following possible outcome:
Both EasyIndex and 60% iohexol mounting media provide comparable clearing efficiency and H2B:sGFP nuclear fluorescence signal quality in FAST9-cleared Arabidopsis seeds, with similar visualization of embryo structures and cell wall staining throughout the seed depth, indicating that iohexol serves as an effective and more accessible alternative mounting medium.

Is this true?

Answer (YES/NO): NO